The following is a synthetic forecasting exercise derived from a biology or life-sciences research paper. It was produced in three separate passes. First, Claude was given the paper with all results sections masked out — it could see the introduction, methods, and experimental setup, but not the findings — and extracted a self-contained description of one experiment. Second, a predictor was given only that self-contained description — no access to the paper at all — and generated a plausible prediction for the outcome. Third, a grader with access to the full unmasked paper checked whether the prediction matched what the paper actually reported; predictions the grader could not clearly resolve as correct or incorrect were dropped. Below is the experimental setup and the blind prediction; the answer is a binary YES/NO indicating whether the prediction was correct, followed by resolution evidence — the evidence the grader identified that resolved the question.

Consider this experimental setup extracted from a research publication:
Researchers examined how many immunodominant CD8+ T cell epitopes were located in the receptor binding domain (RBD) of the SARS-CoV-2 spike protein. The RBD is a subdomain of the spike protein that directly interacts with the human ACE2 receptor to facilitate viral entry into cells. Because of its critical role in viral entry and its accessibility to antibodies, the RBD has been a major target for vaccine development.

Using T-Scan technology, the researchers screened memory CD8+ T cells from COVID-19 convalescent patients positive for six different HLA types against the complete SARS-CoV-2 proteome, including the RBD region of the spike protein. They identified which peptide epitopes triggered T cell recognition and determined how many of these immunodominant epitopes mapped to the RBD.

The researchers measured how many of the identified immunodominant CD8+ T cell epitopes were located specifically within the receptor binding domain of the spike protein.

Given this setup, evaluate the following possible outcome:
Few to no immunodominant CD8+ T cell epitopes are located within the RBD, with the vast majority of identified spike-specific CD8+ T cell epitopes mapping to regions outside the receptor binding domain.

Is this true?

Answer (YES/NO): YES